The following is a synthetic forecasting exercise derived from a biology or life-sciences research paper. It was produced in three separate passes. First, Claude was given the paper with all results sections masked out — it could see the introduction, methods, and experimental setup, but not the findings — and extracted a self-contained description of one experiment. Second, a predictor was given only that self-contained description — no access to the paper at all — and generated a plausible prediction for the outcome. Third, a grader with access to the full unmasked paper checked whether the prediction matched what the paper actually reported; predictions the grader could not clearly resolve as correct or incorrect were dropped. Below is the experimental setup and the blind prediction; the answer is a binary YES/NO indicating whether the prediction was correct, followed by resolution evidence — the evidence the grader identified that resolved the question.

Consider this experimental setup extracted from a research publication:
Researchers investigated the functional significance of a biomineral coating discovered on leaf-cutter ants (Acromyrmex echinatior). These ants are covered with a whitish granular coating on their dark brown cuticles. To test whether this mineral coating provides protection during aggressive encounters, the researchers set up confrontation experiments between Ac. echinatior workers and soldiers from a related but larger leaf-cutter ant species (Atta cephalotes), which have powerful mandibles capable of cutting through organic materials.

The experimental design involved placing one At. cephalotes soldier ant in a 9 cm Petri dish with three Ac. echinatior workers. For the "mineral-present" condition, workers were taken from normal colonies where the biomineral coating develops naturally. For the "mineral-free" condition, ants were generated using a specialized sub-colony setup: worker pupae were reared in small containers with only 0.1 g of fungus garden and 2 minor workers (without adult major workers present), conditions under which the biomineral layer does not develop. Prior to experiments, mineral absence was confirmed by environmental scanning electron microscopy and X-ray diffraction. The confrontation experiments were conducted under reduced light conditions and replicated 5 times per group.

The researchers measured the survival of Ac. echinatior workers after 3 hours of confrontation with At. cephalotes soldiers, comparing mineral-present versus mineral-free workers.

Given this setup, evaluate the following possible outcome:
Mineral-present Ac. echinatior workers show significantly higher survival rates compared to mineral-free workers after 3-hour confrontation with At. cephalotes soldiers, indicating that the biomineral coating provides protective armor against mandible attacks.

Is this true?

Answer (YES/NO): YES